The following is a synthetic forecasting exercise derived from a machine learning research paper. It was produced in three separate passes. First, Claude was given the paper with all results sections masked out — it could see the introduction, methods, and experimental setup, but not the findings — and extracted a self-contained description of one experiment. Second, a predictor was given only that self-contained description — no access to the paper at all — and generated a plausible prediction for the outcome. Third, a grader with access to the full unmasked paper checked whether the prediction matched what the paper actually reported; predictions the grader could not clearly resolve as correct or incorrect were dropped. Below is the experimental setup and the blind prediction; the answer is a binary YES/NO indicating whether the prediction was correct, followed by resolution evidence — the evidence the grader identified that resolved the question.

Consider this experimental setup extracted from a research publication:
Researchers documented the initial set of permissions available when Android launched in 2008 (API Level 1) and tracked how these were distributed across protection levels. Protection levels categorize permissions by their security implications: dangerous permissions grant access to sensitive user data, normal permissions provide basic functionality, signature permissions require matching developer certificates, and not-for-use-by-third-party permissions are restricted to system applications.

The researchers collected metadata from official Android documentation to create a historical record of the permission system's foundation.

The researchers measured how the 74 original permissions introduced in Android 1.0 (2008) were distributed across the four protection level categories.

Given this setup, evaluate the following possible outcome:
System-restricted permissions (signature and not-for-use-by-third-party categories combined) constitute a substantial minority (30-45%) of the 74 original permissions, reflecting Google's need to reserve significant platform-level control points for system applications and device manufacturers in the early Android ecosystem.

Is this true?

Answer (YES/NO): YES